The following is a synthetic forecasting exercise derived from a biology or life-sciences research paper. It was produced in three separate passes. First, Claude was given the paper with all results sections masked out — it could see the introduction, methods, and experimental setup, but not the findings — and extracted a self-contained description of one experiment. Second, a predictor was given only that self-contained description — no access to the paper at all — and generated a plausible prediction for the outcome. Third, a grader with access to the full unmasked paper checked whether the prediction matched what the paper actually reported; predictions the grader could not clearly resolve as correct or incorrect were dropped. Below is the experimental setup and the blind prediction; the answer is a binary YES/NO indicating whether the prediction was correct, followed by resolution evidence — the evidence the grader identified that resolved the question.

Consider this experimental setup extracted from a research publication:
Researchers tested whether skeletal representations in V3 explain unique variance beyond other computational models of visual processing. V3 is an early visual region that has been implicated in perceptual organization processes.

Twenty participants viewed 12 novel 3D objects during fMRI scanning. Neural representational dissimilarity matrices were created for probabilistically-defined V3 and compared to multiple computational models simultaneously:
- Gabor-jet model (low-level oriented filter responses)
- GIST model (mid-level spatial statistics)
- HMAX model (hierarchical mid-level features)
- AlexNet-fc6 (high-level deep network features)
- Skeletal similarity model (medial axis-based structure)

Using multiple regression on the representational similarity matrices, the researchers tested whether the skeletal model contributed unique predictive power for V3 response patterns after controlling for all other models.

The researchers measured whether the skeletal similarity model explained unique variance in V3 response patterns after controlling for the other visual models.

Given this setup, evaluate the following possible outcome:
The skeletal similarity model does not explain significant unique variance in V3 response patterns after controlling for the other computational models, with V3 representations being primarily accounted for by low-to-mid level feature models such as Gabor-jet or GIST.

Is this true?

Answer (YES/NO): NO